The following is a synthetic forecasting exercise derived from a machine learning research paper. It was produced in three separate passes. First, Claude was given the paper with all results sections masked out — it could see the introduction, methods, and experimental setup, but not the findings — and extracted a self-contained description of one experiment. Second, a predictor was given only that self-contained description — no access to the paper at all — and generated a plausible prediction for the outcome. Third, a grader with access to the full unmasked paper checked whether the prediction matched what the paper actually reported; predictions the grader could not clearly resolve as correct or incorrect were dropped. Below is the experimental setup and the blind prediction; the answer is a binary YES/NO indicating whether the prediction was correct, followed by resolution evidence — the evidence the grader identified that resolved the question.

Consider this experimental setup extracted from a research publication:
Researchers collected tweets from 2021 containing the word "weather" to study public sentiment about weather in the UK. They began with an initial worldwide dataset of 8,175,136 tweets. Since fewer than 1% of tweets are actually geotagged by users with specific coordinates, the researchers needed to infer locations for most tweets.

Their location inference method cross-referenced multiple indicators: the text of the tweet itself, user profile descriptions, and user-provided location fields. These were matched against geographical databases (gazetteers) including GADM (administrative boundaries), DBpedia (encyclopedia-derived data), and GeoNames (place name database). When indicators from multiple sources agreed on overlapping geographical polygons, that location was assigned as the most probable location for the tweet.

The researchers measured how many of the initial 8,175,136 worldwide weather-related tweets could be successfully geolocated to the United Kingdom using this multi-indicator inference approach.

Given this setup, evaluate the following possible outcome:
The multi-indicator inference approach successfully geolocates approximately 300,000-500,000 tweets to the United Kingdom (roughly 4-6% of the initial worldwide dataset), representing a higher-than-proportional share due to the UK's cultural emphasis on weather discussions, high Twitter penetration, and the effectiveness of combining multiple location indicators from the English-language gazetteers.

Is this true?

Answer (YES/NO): NO